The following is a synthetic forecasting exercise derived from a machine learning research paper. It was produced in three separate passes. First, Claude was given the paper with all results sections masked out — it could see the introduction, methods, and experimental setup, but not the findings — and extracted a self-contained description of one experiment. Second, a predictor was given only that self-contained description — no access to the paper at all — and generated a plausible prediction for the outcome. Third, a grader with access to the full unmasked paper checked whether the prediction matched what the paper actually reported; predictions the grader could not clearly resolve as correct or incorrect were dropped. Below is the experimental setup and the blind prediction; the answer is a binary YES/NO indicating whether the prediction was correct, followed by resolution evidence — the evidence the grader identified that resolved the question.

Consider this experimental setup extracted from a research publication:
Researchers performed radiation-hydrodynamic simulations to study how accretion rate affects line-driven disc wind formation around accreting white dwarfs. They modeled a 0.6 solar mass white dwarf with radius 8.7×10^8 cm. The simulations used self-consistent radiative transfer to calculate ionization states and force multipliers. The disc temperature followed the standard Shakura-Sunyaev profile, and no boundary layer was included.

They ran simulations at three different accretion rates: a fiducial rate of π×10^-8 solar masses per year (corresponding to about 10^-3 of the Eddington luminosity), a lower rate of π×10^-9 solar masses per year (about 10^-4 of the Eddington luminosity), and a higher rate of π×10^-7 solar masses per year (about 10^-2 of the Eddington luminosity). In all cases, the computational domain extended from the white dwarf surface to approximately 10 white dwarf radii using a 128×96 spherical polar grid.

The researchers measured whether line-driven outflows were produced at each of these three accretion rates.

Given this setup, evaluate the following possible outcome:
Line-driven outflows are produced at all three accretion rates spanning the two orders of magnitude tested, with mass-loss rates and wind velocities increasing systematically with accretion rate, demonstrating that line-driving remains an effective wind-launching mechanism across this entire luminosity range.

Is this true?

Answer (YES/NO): NO